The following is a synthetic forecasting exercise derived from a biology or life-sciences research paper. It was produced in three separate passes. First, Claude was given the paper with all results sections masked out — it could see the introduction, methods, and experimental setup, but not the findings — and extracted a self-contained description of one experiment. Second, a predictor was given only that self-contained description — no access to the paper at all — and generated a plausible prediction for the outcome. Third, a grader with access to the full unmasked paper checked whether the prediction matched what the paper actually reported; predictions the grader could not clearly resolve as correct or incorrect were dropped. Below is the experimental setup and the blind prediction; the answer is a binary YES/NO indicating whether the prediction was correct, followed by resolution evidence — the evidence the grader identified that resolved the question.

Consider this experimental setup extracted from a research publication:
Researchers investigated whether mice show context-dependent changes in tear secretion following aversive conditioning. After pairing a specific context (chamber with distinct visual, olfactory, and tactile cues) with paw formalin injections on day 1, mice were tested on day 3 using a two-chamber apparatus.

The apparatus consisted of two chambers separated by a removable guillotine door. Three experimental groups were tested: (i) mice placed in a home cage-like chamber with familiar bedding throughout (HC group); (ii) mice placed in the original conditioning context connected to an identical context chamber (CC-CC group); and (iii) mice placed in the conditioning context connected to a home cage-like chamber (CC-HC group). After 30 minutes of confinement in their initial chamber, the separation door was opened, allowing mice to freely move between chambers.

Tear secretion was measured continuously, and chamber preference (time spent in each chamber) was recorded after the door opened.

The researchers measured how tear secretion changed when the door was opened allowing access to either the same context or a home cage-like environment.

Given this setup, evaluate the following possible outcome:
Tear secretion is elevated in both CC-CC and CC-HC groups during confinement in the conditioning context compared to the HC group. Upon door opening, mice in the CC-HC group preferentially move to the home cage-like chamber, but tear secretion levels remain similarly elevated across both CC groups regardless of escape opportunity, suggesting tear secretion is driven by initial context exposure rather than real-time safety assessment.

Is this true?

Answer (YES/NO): NO